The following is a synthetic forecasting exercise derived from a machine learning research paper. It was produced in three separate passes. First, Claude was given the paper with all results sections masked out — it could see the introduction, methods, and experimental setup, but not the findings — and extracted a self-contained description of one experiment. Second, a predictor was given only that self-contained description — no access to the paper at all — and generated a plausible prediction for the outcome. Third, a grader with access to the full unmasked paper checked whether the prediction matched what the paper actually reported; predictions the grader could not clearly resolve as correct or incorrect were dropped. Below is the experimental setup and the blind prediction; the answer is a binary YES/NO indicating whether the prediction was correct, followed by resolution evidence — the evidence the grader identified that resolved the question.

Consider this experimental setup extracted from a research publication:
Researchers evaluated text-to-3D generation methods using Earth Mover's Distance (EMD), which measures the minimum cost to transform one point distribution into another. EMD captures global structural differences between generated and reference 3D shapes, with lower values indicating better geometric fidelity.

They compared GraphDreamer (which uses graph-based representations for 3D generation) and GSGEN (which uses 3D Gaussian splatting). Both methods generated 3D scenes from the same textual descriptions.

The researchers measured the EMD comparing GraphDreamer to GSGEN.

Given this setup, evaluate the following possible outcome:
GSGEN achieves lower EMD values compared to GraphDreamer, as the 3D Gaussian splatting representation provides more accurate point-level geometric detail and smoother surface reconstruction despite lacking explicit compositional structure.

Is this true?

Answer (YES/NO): NO